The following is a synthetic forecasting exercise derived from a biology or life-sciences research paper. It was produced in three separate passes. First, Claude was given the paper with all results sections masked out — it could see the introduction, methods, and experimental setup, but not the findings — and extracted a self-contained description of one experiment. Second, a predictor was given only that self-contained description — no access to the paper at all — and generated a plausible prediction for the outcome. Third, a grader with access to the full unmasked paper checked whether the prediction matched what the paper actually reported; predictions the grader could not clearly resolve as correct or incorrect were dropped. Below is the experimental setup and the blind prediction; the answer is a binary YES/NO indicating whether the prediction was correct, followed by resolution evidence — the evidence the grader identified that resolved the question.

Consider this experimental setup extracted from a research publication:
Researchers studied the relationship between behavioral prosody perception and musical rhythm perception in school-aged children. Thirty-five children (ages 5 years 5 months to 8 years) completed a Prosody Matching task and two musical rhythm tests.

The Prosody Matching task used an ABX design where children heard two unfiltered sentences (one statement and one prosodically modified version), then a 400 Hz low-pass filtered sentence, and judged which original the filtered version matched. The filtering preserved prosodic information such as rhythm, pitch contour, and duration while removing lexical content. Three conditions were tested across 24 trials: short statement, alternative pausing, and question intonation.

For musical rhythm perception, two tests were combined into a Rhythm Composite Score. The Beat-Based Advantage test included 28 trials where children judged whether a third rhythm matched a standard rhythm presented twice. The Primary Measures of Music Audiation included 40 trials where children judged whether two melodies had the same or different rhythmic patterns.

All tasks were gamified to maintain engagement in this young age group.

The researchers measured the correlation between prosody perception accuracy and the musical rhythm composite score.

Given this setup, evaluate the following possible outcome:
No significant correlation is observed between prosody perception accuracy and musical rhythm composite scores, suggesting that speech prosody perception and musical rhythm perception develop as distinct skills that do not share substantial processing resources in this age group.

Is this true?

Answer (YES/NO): NO